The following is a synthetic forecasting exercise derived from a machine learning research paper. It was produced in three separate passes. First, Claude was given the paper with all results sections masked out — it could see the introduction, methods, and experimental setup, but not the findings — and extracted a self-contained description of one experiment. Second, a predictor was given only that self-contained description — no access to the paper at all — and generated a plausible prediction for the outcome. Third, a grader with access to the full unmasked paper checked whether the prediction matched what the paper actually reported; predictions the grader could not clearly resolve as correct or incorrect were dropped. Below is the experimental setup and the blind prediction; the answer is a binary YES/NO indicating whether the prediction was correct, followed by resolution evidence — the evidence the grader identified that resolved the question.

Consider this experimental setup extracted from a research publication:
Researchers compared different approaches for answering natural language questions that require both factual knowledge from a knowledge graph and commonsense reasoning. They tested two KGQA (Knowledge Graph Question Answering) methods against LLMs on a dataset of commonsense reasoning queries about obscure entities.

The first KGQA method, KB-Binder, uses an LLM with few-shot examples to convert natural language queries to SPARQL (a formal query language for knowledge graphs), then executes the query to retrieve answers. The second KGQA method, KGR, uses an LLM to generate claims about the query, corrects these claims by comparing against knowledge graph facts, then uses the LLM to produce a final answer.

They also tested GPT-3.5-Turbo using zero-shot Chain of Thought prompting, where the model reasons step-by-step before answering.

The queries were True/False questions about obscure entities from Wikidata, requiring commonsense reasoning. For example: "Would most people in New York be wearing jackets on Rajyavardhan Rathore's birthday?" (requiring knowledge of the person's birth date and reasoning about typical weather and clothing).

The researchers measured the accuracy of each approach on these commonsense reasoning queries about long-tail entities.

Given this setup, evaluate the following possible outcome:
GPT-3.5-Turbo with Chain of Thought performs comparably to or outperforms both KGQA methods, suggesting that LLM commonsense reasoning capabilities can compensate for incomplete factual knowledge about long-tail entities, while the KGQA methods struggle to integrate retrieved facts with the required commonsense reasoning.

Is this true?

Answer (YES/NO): YES